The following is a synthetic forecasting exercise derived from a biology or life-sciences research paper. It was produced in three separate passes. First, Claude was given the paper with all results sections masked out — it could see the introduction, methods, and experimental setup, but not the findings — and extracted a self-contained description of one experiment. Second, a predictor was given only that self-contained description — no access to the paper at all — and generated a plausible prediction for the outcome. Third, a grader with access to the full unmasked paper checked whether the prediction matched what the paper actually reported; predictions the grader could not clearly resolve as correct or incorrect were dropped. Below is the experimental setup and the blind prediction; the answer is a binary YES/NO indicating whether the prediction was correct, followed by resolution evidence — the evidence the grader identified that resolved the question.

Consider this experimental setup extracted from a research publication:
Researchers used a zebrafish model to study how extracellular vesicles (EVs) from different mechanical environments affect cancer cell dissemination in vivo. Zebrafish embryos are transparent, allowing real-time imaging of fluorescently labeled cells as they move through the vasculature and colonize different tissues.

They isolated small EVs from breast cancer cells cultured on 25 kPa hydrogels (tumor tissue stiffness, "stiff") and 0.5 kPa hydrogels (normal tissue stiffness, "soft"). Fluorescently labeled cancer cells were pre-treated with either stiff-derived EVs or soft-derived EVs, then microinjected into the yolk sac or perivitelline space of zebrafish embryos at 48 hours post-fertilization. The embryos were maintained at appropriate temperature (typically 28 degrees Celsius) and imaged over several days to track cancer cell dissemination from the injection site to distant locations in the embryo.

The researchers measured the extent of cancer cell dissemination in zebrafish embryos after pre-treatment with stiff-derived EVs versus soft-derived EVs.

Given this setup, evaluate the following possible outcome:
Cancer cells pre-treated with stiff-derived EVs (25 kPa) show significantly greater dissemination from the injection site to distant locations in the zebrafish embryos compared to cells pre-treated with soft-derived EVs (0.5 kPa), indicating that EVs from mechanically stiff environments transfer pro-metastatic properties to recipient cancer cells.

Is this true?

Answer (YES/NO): YES